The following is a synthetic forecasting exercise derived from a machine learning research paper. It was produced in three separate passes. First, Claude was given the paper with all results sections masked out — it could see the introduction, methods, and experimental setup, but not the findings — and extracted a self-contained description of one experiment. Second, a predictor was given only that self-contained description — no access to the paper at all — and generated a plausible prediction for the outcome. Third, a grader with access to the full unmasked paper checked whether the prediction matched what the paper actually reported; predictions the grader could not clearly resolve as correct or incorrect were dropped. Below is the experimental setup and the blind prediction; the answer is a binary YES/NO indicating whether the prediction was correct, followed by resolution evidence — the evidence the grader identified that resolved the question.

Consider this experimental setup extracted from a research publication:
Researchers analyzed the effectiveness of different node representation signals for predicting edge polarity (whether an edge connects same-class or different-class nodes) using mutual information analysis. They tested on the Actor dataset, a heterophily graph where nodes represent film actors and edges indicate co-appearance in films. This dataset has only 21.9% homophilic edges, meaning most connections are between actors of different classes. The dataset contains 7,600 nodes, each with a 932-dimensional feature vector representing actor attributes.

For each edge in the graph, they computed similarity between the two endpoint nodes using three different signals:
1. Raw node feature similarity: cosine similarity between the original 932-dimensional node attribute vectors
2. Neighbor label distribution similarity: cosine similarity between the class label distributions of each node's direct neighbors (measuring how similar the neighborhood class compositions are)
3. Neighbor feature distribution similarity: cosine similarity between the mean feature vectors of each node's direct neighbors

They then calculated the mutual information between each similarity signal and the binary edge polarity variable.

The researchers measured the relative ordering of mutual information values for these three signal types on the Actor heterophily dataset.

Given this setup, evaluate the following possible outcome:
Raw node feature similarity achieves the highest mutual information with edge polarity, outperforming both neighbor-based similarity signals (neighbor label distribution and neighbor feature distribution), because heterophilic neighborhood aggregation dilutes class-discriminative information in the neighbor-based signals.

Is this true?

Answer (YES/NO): NO